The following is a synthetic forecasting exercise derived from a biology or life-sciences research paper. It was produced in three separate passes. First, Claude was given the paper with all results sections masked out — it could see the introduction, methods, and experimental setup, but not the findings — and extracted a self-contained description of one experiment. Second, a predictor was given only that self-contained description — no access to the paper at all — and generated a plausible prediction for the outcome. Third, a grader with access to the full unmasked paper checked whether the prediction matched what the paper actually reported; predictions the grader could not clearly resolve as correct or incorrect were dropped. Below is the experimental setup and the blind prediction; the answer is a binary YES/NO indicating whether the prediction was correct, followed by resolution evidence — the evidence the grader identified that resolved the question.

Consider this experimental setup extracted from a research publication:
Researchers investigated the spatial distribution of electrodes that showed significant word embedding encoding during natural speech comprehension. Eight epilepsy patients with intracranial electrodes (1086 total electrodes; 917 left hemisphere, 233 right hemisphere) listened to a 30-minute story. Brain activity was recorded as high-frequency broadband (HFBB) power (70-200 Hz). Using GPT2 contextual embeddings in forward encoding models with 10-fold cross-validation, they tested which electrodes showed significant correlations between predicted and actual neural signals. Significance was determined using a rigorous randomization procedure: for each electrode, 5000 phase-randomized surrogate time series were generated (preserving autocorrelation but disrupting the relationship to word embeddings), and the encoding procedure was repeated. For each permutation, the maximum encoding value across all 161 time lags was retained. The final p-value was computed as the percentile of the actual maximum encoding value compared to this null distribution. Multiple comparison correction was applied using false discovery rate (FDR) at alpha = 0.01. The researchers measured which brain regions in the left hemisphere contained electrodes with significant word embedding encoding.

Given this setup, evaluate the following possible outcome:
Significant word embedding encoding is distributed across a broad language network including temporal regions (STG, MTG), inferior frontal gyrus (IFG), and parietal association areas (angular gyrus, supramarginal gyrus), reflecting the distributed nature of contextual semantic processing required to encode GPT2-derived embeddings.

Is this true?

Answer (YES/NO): NO